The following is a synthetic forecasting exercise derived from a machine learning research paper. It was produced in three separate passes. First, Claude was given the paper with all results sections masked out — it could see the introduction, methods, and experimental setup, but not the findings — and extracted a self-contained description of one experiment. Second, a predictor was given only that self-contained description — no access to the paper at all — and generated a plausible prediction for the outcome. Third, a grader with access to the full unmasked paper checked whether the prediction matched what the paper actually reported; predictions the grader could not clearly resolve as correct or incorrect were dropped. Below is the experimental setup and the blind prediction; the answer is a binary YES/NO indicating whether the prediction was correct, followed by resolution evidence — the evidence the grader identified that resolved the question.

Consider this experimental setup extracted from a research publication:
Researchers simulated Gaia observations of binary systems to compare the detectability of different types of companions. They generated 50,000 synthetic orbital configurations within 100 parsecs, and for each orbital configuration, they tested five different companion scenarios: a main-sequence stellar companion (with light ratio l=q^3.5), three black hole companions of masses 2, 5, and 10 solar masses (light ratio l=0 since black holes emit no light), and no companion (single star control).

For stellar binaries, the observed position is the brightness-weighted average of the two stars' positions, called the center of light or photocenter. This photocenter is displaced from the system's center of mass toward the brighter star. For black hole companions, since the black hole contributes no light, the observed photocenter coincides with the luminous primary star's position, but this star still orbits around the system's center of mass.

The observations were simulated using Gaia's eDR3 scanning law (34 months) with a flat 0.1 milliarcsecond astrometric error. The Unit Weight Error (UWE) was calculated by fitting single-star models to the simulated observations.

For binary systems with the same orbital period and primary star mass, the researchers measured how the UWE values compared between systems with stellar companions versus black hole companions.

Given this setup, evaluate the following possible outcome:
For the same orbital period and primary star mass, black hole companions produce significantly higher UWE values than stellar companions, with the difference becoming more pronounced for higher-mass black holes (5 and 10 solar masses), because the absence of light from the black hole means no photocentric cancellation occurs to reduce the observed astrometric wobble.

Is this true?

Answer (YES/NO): YES